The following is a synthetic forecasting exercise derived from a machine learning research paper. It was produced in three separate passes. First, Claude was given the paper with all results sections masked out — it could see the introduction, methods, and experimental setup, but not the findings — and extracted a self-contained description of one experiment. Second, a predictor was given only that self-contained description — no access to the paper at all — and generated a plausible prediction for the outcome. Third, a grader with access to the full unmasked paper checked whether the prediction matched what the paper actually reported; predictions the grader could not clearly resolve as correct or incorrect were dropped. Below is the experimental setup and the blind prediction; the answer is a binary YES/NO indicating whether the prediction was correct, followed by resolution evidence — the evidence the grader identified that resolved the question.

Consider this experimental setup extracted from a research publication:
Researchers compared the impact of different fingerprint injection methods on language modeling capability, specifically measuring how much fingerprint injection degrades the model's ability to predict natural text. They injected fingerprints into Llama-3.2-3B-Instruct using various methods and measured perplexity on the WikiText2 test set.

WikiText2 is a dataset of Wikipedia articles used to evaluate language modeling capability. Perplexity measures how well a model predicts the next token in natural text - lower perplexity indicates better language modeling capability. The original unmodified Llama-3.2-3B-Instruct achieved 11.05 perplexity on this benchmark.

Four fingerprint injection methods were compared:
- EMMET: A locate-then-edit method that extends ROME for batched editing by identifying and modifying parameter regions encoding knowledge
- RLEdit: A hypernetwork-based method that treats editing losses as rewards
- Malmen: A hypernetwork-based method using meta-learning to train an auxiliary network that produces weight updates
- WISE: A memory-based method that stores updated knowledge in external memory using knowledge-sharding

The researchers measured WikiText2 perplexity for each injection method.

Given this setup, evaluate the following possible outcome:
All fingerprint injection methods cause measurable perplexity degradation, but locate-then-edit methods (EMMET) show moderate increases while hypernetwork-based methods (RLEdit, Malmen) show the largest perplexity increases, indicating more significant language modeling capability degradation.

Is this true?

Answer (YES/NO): NO